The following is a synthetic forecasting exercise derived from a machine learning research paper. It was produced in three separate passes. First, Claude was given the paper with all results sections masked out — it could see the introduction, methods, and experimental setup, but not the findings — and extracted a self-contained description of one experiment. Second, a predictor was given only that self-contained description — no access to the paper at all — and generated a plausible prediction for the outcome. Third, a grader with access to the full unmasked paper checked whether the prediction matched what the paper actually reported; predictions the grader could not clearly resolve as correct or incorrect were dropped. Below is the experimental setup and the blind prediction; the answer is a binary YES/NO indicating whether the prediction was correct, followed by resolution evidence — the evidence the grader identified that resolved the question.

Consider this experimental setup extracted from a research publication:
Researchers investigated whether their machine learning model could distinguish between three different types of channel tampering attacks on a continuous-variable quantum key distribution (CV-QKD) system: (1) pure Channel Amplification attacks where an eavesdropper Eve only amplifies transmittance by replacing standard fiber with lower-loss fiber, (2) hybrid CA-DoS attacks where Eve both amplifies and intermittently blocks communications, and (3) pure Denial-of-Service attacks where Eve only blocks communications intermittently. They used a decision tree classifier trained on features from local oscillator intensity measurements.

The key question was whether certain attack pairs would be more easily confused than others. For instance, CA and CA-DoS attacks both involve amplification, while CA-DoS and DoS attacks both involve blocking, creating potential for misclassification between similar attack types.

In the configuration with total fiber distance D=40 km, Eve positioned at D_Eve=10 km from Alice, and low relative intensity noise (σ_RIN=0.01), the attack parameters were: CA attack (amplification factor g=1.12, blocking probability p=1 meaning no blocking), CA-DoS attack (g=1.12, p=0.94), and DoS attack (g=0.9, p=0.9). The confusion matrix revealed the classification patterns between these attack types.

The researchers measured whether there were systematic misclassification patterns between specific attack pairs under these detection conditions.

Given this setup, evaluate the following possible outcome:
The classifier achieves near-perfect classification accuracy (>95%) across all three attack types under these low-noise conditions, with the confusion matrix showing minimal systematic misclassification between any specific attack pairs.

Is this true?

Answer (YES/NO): YES